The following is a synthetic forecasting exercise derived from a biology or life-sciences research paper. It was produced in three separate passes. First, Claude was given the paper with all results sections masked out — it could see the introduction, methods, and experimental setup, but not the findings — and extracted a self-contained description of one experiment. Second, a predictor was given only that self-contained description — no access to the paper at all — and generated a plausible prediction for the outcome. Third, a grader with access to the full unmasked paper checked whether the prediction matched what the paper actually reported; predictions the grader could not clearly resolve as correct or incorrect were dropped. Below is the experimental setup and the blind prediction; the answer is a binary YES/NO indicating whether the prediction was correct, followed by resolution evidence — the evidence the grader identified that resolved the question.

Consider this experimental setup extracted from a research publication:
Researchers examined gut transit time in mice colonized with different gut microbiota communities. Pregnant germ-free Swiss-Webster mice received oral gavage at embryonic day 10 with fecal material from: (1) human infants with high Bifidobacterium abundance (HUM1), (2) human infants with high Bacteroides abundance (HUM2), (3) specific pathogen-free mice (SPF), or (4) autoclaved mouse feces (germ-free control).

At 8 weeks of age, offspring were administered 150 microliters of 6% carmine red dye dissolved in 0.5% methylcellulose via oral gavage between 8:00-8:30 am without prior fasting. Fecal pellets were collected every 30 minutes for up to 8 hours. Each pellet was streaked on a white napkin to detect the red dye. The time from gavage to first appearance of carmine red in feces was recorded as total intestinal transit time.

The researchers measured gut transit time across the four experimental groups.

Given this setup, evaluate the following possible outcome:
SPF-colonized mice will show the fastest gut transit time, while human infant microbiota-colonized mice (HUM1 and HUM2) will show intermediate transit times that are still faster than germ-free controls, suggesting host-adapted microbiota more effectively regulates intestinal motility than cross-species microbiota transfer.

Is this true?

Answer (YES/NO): NO